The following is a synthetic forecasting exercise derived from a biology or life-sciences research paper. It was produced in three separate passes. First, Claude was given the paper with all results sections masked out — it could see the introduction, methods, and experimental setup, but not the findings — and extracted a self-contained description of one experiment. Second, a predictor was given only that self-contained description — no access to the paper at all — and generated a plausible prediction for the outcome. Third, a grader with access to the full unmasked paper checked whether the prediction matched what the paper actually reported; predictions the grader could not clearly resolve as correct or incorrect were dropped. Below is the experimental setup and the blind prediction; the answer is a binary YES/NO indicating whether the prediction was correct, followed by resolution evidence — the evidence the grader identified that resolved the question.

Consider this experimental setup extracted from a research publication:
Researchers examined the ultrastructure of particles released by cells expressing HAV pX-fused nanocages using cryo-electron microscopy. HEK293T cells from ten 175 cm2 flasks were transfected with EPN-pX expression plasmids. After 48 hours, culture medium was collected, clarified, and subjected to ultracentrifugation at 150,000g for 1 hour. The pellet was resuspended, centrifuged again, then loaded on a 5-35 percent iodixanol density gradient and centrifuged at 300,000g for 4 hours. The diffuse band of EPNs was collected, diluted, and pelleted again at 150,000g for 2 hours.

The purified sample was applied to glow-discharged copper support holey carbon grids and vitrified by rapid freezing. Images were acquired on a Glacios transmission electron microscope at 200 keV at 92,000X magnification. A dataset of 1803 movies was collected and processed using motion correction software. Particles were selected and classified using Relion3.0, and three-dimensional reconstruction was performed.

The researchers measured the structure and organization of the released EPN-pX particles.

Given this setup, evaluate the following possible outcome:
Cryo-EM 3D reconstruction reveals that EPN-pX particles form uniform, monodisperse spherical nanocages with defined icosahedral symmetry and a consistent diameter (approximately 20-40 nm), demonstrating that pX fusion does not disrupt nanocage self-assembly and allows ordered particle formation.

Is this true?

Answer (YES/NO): YES